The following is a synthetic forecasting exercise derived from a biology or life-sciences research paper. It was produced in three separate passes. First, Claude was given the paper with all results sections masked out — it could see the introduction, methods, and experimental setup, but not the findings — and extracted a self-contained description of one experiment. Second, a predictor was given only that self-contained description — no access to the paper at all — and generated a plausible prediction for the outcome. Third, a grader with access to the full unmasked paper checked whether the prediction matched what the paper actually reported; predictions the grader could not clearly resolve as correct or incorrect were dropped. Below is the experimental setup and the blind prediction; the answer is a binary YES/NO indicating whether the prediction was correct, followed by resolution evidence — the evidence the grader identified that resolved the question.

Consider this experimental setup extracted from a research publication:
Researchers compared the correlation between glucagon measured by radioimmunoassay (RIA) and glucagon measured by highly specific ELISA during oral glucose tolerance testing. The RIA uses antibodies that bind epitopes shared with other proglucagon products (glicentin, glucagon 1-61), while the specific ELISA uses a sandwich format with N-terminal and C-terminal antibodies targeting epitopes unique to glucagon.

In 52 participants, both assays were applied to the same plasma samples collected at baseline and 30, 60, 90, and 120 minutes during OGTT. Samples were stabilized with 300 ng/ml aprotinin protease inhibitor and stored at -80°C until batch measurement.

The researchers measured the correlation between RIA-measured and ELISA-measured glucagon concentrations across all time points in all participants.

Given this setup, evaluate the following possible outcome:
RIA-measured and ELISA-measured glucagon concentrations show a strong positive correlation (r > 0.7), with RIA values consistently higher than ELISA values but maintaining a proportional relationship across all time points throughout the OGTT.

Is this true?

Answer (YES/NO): YES